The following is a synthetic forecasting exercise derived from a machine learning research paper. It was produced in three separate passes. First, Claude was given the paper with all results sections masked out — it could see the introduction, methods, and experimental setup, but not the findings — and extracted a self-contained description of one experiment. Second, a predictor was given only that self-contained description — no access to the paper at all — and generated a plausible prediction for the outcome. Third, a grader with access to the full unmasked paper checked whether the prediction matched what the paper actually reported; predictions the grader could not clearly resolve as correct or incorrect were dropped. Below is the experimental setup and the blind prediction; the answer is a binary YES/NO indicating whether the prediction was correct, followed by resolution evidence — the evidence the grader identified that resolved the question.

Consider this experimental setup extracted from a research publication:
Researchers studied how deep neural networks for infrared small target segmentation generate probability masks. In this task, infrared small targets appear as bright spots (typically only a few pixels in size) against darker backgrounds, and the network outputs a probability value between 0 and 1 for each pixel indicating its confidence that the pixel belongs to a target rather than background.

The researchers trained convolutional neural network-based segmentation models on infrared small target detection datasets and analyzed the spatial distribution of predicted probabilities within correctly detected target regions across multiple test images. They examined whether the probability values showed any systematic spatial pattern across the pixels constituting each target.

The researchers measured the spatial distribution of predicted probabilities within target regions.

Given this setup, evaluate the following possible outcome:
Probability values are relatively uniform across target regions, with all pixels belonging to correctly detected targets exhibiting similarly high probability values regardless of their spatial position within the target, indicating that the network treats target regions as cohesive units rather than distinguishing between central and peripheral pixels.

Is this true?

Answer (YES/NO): NO